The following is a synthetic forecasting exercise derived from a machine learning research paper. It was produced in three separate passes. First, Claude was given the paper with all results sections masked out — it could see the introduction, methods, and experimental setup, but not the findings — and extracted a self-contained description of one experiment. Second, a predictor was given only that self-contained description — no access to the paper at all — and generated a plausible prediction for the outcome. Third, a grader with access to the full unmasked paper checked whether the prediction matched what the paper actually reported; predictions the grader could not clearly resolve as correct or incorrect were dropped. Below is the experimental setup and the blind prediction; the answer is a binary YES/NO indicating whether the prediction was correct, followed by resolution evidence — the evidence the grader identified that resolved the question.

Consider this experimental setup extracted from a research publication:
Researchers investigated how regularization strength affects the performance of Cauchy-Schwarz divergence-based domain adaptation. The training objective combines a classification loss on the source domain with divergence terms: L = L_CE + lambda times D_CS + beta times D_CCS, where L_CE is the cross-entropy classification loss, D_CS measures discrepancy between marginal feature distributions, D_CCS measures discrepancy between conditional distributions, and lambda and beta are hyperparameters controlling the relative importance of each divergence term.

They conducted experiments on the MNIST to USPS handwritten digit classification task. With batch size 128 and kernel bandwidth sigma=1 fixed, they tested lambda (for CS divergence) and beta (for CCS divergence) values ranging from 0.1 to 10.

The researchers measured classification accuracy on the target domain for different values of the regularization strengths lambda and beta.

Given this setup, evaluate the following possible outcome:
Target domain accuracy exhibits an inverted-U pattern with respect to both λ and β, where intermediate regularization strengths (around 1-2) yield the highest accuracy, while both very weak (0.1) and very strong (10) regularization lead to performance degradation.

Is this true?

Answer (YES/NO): NO